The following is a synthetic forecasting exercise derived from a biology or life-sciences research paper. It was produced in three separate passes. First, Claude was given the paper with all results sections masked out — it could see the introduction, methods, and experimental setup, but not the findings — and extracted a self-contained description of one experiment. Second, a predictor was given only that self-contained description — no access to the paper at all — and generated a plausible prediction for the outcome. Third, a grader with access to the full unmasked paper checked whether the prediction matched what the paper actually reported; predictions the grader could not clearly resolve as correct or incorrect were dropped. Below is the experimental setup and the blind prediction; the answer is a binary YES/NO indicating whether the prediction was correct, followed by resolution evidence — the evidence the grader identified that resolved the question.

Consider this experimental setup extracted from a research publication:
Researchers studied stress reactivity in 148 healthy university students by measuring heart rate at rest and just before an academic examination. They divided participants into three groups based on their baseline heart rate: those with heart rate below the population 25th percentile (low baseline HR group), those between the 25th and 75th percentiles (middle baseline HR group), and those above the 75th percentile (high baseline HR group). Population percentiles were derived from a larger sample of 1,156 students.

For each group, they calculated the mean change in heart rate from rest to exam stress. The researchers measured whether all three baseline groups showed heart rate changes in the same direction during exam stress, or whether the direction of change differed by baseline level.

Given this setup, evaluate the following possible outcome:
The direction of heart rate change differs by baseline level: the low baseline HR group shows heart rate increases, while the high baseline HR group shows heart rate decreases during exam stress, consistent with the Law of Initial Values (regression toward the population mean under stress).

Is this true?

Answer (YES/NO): NO